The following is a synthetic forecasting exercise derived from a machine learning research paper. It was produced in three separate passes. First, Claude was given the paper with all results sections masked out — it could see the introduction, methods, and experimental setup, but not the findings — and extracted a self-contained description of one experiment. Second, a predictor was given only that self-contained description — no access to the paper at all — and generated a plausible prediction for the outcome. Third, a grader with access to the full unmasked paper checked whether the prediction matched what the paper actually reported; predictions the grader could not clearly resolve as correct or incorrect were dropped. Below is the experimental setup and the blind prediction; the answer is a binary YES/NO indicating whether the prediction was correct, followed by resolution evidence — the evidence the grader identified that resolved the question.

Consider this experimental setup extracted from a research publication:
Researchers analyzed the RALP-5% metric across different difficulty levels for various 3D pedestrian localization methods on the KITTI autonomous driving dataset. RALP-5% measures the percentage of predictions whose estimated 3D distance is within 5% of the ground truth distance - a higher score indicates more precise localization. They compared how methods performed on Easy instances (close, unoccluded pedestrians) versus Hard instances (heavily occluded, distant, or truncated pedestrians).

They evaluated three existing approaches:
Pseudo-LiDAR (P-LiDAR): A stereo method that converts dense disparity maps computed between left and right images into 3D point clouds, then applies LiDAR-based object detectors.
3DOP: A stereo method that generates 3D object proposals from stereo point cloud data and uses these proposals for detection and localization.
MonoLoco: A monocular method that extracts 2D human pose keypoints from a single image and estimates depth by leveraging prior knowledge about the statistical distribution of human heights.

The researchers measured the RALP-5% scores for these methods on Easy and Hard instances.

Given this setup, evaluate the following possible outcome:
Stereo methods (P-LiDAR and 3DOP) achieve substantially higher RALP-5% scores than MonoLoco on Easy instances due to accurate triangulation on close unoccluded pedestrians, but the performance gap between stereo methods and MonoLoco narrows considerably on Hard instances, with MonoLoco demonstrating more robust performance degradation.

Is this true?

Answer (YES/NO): NO